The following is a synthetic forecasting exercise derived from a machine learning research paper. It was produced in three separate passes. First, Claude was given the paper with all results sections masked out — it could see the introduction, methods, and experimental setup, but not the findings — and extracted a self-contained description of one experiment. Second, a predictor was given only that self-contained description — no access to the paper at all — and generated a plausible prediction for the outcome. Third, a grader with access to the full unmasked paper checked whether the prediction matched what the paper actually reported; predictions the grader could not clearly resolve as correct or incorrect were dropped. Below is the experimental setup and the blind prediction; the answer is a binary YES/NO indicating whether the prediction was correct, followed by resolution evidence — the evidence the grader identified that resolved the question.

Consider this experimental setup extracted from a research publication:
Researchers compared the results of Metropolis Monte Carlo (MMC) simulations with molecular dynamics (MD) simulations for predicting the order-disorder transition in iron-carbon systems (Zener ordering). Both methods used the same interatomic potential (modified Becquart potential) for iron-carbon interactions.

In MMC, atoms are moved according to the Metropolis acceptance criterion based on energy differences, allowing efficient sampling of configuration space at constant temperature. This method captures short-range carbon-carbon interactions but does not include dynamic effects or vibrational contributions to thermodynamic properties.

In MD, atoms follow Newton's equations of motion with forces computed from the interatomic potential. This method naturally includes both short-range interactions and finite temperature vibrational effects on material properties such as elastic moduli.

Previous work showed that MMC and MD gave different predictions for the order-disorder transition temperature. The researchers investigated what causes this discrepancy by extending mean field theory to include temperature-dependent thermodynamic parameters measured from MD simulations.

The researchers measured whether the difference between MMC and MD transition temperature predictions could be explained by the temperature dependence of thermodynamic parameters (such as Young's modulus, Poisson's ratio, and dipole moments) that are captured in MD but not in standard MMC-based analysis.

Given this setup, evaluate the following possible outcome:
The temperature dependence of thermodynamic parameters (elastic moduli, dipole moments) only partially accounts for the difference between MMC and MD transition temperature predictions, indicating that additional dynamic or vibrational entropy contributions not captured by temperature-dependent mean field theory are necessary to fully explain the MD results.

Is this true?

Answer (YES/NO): NO